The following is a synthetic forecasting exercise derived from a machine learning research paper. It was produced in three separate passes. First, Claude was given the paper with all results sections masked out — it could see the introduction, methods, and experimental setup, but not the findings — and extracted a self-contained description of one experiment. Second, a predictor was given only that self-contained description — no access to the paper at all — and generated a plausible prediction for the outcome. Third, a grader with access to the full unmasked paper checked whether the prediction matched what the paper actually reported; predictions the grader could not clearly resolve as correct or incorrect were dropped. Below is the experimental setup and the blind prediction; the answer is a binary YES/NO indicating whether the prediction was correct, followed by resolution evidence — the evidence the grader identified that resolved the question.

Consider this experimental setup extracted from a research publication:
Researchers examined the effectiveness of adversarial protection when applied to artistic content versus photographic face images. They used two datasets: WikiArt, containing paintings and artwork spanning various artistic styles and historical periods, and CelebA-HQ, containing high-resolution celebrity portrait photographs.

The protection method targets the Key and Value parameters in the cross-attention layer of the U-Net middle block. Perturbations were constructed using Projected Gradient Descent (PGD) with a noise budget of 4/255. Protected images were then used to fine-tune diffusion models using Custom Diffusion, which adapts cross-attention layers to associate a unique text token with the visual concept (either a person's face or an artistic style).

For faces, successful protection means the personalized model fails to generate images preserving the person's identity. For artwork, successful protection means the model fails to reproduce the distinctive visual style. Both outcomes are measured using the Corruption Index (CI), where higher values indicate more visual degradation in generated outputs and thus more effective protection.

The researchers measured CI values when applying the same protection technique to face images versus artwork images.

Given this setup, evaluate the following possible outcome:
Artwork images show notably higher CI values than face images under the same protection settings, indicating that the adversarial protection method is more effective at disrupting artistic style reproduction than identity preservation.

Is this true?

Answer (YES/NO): YES